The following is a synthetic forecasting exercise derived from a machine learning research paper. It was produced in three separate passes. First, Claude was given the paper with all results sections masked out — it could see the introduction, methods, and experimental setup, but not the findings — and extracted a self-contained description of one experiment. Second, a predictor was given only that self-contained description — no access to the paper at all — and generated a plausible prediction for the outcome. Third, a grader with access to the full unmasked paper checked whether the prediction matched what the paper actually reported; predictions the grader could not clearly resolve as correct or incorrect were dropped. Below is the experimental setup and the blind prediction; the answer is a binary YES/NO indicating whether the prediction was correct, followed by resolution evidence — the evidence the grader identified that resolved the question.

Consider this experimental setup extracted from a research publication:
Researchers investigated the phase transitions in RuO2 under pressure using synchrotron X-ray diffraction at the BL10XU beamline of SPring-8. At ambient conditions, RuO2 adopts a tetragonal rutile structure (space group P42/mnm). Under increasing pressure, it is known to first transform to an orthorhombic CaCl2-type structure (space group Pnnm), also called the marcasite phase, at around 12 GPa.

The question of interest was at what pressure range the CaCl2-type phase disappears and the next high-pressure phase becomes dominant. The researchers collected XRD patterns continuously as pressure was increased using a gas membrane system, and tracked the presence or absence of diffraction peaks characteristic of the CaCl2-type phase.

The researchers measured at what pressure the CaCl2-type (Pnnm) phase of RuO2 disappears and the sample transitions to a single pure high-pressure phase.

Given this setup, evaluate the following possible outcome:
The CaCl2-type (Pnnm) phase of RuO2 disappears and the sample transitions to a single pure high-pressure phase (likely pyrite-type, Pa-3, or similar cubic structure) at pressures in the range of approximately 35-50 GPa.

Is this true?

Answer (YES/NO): NO